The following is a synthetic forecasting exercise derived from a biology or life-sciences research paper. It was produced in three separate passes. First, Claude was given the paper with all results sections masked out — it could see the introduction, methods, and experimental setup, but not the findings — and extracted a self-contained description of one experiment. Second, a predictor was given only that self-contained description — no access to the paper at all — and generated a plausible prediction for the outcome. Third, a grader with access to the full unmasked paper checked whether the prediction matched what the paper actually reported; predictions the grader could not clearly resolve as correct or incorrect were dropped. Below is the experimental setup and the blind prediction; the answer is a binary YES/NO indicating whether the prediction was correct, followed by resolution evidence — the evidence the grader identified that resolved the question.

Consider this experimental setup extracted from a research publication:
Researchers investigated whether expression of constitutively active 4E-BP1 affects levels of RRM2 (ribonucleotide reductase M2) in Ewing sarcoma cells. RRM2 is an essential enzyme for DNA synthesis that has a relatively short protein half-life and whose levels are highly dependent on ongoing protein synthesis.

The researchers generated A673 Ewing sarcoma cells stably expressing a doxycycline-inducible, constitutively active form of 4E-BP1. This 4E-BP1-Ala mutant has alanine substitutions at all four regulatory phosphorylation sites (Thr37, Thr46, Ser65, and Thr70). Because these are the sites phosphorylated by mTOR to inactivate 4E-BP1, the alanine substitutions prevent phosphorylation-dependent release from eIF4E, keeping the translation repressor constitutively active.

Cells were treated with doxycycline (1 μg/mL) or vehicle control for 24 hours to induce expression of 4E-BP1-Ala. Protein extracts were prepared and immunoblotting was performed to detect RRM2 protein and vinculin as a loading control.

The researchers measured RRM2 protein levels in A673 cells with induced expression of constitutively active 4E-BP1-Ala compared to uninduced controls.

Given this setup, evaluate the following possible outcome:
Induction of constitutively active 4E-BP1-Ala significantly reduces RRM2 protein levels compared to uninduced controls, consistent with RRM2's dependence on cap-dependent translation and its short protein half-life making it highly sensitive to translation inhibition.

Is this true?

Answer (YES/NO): YES